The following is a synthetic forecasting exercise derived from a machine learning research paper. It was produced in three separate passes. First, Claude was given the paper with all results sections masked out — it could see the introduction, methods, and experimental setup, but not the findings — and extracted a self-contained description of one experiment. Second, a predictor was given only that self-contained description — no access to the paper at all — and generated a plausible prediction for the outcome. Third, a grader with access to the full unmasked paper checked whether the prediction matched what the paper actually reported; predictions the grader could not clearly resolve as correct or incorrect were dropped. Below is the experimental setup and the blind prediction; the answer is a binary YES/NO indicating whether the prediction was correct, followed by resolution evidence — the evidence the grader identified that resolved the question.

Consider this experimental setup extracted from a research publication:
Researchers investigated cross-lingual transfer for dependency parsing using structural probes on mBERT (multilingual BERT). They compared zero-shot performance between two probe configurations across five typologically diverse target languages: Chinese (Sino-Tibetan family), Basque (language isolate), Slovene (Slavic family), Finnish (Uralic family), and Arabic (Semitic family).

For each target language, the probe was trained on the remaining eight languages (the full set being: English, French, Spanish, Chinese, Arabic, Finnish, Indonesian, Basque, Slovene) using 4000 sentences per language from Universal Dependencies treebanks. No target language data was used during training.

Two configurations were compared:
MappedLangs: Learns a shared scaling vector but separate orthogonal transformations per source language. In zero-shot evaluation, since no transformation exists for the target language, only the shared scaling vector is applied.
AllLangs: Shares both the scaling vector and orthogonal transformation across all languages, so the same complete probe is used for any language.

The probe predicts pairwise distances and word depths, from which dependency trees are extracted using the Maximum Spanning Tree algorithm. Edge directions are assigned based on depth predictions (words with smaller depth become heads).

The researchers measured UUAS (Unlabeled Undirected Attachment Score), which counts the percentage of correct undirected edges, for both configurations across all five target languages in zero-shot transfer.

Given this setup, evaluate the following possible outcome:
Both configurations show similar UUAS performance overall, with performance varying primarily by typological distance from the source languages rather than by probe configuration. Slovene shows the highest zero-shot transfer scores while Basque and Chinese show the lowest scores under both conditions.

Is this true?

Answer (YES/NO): NO